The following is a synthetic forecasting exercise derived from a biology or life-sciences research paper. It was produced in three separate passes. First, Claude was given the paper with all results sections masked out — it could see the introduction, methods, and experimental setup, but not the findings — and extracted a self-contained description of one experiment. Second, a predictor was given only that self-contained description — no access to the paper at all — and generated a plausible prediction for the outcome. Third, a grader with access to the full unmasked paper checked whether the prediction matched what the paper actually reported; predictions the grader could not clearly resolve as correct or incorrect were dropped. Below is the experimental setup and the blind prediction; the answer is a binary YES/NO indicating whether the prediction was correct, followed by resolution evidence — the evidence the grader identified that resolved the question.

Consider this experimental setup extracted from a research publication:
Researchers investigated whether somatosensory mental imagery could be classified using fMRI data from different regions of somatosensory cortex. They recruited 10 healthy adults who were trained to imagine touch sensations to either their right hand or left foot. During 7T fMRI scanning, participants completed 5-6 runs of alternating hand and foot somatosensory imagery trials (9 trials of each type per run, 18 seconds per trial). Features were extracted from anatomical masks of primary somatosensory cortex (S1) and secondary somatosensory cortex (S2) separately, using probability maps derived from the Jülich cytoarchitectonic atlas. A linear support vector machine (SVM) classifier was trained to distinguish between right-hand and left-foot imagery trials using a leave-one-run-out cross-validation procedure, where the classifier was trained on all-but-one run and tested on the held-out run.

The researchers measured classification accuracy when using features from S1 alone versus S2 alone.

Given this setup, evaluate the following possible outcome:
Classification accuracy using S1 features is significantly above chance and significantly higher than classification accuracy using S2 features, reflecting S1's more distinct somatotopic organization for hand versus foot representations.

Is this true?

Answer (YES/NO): YES